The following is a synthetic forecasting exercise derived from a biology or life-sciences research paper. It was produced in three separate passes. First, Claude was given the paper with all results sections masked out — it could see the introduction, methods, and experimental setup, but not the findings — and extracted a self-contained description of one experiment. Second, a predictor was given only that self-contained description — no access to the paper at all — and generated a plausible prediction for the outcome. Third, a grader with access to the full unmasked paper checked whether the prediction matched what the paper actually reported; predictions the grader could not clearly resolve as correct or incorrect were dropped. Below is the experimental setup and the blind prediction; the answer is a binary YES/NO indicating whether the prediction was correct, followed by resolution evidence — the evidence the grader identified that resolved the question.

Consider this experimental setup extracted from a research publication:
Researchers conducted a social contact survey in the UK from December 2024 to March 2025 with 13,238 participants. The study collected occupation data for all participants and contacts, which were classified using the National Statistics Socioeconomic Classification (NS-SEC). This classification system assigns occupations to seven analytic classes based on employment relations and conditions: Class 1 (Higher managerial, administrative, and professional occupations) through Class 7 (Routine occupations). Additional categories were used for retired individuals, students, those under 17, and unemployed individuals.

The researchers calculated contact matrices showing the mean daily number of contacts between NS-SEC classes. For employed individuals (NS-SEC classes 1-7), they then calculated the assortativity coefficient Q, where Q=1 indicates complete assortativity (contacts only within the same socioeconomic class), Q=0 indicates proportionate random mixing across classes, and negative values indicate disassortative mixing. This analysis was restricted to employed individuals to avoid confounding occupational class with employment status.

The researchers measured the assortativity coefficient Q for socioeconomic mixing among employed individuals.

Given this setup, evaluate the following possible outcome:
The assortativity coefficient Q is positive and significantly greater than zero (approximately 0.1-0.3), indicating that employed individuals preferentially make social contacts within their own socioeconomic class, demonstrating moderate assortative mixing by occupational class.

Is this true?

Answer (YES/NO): YES